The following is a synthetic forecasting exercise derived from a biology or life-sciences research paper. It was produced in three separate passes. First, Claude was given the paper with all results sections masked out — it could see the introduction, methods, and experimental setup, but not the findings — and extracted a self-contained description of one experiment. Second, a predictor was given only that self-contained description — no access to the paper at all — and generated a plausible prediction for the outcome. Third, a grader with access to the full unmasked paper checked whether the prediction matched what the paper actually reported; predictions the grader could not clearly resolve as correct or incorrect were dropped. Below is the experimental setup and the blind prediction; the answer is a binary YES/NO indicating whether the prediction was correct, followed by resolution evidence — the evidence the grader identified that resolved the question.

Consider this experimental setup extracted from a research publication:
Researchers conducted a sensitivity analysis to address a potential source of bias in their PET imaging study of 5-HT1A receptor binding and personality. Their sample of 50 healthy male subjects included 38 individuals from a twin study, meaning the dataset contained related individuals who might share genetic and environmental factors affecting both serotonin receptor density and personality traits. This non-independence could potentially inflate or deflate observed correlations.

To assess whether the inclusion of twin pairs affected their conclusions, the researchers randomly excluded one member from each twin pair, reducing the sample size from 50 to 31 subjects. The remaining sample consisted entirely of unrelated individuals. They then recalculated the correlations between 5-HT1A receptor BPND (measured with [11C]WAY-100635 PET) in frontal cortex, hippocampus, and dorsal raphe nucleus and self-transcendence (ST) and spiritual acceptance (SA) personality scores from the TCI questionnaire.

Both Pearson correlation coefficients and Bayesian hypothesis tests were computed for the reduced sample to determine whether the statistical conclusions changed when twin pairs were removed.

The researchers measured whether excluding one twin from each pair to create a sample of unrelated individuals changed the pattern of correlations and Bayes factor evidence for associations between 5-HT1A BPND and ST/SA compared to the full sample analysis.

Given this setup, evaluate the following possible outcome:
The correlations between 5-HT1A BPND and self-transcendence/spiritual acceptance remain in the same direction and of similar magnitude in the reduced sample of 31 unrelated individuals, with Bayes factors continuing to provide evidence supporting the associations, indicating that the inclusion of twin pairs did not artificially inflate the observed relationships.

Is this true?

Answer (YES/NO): NO